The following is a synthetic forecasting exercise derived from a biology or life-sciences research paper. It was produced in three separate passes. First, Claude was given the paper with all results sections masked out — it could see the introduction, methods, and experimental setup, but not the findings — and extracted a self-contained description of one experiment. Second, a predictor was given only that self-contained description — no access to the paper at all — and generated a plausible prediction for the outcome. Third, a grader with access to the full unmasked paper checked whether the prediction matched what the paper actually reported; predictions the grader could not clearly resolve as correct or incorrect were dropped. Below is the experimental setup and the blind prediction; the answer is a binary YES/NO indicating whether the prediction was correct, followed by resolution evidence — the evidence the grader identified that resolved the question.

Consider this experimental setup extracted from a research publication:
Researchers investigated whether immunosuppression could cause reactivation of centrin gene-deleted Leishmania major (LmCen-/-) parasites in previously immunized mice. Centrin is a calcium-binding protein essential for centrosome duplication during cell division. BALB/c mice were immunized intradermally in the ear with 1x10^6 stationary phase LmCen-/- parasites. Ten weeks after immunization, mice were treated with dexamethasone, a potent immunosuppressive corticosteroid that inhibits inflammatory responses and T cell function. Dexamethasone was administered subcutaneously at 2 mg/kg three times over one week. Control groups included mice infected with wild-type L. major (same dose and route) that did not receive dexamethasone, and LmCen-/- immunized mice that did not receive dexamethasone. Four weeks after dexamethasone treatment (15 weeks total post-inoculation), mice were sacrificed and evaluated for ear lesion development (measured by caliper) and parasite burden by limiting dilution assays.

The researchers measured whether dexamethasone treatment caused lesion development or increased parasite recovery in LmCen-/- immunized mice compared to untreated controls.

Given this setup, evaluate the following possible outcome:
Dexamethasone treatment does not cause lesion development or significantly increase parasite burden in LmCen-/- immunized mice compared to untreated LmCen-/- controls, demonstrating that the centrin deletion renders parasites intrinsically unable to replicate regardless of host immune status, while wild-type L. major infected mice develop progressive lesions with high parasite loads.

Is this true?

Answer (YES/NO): YES